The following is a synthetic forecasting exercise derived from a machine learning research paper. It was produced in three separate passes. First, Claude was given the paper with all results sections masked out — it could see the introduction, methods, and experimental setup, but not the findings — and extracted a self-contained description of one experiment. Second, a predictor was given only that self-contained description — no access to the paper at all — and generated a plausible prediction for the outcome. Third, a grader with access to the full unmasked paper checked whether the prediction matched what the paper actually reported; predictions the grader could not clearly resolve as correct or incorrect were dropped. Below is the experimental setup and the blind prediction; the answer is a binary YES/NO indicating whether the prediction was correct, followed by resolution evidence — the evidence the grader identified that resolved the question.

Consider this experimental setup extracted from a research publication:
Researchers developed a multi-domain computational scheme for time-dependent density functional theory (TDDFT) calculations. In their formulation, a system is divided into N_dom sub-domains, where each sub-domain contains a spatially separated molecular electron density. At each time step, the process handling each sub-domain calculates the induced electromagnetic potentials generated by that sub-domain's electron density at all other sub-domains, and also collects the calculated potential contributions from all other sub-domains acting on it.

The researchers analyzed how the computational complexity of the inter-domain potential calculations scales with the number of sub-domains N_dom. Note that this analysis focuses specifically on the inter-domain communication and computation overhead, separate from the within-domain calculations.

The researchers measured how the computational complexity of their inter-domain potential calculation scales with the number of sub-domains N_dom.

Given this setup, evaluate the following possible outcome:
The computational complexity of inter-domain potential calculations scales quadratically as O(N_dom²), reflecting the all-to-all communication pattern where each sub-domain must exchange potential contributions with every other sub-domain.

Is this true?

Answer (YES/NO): YES